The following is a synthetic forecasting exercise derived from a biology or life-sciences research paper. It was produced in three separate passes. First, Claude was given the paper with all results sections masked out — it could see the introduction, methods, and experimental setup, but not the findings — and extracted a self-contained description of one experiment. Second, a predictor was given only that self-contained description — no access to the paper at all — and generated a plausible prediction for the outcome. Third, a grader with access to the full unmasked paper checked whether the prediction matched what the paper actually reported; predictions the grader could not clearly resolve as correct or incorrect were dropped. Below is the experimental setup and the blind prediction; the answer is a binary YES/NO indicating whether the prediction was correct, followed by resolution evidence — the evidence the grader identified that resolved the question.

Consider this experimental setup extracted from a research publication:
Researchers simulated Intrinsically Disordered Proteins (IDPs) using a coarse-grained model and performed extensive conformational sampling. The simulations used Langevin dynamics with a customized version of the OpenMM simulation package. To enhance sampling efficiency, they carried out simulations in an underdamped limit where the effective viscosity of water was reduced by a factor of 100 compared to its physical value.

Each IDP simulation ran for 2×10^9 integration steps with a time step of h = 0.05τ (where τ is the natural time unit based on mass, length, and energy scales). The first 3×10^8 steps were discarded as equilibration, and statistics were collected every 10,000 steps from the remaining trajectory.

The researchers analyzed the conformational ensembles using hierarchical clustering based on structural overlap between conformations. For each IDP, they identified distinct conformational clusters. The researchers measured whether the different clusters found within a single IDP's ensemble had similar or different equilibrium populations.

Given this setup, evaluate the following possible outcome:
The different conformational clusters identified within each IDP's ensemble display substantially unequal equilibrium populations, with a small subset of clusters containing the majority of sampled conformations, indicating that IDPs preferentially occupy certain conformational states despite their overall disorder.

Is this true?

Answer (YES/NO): YES